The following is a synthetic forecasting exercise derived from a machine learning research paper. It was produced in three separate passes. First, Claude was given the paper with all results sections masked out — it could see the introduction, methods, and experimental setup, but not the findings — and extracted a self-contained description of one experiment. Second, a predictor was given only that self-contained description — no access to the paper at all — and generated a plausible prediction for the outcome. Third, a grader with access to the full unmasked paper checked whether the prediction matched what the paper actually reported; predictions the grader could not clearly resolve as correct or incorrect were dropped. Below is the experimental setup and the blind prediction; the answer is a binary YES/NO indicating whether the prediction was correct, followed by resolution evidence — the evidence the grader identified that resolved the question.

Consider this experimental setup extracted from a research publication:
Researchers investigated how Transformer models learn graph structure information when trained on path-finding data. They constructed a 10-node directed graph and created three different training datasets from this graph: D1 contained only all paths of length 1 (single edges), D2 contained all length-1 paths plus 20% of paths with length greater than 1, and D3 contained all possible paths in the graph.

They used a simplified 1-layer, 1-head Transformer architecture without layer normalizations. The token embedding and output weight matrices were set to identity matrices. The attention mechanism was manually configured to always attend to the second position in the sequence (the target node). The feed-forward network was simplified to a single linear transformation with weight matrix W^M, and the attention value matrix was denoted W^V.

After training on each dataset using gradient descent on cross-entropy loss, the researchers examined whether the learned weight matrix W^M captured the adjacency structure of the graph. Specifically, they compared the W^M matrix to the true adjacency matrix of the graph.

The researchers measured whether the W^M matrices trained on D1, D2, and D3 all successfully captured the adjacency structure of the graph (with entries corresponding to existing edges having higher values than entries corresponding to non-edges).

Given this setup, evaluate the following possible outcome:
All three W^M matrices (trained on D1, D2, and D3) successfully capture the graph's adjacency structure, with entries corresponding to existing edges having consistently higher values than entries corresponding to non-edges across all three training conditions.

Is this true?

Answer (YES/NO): YES